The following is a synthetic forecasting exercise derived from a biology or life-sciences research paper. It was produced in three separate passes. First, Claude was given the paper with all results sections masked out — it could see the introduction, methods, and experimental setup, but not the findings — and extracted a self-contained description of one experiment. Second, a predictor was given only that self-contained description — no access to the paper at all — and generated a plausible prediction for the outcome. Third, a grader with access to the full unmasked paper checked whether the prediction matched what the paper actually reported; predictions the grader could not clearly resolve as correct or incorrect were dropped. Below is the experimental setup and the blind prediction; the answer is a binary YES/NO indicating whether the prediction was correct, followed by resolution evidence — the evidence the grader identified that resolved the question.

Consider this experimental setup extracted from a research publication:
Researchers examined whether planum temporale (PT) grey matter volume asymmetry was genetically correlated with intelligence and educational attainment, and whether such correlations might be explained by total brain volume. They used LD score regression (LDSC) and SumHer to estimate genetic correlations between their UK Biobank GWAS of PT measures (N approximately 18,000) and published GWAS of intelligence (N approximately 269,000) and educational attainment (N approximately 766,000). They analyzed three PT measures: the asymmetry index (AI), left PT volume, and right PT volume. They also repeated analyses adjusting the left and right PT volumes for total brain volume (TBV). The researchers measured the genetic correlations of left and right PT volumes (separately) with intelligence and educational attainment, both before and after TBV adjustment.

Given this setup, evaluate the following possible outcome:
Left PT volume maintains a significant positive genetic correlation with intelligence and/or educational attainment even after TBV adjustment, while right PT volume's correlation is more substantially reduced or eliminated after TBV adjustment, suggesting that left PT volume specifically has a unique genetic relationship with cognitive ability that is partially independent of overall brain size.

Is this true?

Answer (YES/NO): NO